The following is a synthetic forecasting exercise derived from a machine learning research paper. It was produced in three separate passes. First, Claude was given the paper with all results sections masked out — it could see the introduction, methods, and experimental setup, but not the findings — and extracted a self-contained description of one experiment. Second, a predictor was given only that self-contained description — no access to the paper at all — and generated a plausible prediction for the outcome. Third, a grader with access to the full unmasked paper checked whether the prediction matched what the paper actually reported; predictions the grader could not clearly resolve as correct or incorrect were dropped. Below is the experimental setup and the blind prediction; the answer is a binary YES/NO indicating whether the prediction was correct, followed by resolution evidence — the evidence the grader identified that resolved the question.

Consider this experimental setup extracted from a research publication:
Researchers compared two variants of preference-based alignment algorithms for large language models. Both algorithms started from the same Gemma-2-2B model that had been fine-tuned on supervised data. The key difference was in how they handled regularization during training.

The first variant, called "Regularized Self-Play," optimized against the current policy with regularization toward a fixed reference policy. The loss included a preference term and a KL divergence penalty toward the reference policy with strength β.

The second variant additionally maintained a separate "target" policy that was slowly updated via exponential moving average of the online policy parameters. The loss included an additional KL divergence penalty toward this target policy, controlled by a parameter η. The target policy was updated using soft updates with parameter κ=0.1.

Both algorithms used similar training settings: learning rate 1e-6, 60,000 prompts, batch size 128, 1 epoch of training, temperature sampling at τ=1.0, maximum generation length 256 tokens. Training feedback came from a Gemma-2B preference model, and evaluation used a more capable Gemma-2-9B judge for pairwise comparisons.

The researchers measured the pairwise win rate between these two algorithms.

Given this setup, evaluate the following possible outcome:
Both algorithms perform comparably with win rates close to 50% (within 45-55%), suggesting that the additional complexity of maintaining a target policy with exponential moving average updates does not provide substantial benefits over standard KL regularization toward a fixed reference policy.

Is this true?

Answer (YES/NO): NO